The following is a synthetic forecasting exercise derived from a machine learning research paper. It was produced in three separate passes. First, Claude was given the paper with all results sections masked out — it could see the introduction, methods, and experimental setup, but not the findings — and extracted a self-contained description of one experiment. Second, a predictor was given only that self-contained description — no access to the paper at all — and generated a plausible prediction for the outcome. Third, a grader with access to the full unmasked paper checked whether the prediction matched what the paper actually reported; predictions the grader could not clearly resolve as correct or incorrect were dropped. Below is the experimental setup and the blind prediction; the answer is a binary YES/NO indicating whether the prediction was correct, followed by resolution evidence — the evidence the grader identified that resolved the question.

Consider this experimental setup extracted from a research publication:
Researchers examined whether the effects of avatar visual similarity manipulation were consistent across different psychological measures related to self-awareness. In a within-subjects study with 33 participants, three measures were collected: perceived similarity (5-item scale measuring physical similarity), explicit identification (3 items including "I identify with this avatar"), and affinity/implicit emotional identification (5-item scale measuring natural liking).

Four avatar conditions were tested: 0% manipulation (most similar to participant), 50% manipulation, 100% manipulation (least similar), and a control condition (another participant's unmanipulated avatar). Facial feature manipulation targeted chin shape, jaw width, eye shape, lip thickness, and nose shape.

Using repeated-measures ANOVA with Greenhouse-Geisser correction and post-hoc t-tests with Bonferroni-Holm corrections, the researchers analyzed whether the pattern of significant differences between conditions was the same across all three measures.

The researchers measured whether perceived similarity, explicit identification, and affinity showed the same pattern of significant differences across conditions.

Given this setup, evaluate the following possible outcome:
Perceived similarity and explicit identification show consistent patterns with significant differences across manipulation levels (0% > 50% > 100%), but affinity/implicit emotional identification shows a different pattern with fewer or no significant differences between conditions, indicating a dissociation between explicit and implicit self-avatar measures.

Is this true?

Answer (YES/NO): NO